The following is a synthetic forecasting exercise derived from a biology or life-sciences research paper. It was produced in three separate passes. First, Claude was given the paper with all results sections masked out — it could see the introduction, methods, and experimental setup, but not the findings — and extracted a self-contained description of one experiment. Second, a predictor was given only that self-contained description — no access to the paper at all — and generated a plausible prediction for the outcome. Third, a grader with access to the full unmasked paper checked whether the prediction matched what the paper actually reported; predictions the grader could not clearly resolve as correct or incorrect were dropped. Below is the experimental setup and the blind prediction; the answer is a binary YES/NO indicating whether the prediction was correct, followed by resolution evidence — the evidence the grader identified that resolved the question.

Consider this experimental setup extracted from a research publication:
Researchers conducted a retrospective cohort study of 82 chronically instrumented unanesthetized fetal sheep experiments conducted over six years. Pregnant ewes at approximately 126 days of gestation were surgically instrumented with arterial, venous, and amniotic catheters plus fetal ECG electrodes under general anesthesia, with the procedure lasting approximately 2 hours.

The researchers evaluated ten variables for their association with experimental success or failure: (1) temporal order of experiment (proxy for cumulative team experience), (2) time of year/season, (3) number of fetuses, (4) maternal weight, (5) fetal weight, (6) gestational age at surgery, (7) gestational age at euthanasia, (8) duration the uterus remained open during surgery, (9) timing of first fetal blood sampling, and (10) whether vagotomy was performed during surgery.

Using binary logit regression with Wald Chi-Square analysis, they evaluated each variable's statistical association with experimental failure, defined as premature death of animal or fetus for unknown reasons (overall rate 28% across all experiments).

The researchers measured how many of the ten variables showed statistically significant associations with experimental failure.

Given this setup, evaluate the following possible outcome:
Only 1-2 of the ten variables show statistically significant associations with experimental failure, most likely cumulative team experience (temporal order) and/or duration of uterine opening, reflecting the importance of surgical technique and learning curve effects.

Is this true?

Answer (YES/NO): NO